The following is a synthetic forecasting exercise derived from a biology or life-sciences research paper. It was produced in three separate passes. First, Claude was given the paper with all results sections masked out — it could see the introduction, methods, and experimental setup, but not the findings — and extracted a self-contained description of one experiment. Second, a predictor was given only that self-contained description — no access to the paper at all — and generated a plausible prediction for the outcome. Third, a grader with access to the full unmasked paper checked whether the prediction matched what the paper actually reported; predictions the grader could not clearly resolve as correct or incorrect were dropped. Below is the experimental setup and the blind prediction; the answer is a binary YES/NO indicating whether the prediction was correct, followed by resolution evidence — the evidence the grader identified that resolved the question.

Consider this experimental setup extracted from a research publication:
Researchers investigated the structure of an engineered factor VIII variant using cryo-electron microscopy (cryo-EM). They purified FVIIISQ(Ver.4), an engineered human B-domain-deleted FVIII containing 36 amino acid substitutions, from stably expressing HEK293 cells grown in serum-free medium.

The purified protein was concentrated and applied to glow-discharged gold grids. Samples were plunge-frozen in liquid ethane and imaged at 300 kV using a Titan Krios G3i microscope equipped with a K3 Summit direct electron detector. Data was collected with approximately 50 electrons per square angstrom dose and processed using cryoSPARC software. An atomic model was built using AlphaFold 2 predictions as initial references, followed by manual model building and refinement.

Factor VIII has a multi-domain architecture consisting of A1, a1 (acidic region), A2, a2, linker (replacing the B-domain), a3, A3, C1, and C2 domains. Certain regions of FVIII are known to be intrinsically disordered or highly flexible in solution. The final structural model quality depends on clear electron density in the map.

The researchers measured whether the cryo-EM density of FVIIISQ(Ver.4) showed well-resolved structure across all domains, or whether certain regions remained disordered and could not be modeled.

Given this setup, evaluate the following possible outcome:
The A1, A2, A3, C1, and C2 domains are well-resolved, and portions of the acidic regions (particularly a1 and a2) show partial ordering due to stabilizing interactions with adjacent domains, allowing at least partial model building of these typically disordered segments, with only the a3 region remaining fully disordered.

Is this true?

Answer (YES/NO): NO